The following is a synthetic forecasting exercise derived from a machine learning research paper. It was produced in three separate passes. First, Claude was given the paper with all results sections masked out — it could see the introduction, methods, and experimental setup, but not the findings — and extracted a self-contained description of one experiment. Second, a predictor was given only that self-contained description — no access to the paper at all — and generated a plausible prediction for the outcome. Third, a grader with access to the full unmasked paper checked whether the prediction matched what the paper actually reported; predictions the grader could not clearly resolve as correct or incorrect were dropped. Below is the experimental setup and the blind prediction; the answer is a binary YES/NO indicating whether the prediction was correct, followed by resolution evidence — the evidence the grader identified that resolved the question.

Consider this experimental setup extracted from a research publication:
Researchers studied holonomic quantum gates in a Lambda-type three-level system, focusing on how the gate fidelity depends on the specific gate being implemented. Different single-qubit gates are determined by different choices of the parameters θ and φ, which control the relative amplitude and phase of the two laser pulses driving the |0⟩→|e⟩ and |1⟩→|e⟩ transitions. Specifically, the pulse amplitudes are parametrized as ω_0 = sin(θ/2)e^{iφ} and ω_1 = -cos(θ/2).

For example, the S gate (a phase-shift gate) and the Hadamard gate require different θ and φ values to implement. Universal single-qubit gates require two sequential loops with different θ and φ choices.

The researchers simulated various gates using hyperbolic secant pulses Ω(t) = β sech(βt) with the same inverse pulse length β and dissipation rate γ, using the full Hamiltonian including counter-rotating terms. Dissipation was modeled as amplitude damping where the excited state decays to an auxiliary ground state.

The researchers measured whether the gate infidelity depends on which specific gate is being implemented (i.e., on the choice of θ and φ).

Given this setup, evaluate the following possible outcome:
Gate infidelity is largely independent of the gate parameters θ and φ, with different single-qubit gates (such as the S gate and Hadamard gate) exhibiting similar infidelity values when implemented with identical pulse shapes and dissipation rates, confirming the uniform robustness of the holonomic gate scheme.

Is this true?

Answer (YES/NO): NO